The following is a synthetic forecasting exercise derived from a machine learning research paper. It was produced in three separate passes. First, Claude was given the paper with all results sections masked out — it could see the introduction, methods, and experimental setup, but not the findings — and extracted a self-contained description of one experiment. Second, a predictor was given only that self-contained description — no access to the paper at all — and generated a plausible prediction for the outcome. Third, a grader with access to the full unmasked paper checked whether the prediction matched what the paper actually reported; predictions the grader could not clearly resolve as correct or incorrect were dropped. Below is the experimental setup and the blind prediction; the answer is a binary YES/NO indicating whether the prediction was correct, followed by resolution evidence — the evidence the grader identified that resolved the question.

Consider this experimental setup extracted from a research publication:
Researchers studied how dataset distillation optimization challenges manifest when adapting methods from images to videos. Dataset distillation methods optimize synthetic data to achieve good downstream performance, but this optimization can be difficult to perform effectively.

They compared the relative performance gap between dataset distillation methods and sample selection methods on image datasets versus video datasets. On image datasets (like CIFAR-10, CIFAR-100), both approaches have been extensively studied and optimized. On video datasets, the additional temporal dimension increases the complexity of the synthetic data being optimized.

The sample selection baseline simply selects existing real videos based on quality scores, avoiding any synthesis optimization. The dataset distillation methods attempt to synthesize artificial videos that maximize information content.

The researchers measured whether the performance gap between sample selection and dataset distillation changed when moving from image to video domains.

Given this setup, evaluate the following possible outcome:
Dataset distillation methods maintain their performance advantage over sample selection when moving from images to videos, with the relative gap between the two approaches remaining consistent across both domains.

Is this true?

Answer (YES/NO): NO